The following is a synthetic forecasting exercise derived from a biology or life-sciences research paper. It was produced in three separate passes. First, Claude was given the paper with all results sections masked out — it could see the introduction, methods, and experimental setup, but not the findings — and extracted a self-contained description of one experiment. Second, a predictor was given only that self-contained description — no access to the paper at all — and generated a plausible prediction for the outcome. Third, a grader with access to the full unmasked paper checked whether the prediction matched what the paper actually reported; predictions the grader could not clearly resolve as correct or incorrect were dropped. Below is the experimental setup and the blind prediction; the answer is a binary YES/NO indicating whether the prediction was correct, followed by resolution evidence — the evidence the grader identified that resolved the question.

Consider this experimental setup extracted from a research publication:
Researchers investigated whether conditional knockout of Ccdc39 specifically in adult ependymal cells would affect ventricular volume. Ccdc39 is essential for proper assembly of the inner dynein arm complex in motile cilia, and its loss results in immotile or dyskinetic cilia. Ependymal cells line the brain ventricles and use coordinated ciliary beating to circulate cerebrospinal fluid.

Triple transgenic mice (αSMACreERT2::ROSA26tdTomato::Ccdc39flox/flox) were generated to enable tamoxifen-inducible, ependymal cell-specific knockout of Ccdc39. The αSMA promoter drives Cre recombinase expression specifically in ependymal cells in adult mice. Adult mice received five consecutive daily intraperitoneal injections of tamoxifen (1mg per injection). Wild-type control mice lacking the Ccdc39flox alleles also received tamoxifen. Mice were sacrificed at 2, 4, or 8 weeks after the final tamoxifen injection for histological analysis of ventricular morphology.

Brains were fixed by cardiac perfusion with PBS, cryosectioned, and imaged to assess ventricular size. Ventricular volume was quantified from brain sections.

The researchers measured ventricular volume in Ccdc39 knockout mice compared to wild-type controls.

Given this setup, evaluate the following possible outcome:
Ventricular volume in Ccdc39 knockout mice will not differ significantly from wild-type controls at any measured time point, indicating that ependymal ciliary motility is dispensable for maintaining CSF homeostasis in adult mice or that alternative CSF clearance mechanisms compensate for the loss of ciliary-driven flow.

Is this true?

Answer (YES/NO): NO